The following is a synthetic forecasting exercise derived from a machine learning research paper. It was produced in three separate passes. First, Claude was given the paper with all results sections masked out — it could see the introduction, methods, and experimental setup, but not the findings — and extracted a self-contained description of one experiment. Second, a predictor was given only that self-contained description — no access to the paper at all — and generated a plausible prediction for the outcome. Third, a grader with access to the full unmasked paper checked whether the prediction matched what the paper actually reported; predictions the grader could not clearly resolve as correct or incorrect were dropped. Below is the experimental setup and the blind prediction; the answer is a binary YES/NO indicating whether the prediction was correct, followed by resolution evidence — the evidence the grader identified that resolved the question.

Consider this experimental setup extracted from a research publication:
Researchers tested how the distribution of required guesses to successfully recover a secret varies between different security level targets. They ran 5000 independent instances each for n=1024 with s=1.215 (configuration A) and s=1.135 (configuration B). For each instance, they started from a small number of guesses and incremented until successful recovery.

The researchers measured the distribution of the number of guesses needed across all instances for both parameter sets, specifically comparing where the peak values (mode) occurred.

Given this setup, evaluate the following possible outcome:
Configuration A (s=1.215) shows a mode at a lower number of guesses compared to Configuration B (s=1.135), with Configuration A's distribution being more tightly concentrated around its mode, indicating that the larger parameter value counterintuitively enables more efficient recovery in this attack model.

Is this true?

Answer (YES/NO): NO